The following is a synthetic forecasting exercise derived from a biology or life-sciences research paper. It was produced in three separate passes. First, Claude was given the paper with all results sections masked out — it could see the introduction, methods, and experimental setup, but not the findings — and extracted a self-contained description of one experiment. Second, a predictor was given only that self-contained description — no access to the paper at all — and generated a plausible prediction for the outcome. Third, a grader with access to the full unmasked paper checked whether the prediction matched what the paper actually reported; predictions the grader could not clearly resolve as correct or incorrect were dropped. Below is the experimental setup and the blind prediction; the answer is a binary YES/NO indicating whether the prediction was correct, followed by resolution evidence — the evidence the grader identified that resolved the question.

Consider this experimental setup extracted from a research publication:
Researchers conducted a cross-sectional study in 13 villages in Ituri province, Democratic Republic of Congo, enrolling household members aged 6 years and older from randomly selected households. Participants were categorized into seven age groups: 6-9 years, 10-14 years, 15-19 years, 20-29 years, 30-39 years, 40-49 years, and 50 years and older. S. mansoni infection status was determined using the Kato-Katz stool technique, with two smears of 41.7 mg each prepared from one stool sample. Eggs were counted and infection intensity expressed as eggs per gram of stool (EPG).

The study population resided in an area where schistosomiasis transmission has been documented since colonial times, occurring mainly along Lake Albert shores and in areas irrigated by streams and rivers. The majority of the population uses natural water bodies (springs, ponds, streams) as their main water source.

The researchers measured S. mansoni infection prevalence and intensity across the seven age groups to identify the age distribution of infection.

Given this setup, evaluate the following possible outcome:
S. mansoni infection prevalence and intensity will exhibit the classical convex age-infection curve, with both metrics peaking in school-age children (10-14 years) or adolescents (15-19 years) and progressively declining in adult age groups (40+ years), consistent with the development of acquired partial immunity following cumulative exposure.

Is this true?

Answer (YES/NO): NO